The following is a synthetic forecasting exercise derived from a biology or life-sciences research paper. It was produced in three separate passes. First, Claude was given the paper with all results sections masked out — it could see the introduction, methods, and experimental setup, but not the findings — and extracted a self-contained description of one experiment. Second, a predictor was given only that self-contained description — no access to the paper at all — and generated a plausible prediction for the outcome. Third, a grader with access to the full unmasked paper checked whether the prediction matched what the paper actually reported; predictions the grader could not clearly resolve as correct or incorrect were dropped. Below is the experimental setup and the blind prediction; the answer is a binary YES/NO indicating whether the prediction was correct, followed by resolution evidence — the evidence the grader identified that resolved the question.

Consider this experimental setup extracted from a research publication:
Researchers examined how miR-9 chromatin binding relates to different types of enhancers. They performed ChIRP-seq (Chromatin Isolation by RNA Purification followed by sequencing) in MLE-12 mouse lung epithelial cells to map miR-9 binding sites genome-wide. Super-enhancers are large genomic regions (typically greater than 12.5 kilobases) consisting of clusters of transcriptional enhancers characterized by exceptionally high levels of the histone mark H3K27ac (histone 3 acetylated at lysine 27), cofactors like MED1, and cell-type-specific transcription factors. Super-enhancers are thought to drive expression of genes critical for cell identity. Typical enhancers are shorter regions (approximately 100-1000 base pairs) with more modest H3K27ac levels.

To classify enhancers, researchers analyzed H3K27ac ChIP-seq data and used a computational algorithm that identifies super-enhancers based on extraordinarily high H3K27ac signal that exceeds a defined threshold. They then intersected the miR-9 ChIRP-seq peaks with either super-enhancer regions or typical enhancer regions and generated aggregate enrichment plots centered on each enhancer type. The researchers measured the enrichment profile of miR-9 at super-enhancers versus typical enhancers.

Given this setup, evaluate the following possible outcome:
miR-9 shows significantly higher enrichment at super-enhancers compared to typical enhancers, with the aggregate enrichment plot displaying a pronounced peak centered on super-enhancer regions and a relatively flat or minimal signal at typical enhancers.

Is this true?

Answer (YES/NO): YES